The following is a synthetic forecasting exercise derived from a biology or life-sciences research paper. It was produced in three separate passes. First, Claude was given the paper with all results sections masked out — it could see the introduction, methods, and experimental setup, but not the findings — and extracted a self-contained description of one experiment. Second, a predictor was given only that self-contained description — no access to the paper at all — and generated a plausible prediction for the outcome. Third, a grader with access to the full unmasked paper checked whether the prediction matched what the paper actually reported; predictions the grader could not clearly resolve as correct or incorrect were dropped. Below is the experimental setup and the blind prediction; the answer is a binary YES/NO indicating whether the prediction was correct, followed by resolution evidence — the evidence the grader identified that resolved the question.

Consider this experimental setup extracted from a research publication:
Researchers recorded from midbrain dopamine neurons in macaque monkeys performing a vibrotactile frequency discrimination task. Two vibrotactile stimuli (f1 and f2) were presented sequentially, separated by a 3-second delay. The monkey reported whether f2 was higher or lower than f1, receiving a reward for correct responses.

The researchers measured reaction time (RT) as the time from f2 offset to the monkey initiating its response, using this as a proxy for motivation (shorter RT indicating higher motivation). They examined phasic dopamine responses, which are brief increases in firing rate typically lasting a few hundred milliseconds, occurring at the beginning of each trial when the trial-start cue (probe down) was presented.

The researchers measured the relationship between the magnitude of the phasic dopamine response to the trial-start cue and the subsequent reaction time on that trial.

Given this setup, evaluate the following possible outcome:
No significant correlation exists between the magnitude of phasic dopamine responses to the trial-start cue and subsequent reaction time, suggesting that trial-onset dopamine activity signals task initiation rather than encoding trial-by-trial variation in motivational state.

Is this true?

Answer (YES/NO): NO